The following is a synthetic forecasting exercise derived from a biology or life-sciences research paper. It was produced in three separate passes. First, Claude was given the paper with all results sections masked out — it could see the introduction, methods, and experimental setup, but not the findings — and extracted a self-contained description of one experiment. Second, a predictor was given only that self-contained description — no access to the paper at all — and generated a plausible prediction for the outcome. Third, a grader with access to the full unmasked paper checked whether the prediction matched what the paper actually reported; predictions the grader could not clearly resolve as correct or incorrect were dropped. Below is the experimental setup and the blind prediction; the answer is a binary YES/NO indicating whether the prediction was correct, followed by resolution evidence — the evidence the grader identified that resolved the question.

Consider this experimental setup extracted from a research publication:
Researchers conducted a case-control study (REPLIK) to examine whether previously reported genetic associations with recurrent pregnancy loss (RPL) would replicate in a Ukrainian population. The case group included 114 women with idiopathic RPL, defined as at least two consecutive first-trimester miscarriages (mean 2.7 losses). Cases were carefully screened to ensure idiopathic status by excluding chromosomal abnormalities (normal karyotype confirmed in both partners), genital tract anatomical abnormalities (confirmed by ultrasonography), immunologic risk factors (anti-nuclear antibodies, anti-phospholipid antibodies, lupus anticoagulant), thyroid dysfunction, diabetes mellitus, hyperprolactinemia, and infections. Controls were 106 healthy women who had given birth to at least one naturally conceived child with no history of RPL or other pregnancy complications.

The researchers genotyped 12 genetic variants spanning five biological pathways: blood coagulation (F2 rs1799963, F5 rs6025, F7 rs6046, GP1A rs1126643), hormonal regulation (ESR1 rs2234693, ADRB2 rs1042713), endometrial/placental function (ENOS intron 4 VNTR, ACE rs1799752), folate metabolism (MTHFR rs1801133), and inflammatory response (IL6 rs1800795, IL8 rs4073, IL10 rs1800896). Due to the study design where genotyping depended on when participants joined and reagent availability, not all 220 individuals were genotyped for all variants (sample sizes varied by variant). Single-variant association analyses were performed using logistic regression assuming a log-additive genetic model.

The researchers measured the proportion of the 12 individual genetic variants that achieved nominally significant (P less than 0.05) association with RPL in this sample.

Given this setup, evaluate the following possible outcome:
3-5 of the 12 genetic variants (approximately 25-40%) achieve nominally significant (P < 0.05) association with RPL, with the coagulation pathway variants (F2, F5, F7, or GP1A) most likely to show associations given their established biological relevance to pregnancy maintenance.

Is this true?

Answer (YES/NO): NO